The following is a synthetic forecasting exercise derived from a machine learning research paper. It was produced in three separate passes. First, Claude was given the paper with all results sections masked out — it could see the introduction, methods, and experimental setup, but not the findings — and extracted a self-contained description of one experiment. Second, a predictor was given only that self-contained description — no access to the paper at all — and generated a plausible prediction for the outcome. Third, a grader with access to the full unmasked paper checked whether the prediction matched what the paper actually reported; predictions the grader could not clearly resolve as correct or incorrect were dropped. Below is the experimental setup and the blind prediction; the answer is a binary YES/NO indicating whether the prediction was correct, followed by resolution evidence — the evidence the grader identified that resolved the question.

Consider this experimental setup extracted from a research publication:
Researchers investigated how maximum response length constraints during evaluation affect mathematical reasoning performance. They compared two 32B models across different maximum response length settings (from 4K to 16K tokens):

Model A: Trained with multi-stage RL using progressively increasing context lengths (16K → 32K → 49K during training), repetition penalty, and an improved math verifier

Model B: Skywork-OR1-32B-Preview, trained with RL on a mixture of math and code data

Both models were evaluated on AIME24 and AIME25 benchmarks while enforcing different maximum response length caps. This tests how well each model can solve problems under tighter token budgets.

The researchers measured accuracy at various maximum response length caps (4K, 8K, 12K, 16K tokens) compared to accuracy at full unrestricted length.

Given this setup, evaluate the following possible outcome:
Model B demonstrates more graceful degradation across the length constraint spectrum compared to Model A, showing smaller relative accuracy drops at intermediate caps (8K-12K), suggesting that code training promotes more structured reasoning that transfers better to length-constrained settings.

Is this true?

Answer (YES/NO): NO